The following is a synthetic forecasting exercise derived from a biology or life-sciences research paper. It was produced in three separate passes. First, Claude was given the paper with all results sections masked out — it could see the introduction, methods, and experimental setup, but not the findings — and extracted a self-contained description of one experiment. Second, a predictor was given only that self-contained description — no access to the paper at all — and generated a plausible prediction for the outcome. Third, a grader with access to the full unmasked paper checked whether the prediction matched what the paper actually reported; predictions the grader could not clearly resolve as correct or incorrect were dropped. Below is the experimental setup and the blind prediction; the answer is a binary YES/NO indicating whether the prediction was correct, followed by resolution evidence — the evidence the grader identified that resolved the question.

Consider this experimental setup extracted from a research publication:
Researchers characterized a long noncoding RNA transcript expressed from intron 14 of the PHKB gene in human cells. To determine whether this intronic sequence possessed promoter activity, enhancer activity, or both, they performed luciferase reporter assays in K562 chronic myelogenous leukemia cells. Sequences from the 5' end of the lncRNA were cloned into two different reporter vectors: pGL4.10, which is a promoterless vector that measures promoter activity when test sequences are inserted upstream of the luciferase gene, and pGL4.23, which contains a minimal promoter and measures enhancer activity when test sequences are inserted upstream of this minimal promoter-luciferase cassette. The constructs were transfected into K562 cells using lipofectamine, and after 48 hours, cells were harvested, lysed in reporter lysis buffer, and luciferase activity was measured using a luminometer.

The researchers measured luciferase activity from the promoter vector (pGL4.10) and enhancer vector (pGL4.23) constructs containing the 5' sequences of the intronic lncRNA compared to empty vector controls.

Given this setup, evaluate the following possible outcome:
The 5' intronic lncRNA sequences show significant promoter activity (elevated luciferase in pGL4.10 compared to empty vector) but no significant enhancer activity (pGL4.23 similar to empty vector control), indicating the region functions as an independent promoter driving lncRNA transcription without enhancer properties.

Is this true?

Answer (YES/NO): NO